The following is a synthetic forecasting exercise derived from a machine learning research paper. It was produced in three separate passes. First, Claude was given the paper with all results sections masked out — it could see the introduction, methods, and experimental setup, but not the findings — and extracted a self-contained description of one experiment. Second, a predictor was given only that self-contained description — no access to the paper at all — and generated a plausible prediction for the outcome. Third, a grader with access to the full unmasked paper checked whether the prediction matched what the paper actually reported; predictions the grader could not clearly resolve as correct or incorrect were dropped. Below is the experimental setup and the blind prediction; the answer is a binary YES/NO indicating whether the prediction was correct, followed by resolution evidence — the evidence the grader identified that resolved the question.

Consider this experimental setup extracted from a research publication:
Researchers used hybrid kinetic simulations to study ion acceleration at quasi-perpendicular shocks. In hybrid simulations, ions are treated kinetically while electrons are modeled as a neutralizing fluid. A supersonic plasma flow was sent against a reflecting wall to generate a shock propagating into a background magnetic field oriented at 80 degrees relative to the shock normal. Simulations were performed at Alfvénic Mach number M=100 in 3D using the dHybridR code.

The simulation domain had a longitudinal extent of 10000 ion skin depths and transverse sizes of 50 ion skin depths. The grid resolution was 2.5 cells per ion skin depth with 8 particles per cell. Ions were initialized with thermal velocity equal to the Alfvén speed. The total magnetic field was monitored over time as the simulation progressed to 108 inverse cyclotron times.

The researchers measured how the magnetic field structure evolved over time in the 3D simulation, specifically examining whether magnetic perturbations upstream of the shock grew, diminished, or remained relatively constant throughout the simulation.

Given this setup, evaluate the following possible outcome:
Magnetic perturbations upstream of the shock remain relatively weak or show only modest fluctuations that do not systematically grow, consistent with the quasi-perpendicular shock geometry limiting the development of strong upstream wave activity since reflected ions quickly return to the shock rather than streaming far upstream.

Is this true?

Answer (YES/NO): NO